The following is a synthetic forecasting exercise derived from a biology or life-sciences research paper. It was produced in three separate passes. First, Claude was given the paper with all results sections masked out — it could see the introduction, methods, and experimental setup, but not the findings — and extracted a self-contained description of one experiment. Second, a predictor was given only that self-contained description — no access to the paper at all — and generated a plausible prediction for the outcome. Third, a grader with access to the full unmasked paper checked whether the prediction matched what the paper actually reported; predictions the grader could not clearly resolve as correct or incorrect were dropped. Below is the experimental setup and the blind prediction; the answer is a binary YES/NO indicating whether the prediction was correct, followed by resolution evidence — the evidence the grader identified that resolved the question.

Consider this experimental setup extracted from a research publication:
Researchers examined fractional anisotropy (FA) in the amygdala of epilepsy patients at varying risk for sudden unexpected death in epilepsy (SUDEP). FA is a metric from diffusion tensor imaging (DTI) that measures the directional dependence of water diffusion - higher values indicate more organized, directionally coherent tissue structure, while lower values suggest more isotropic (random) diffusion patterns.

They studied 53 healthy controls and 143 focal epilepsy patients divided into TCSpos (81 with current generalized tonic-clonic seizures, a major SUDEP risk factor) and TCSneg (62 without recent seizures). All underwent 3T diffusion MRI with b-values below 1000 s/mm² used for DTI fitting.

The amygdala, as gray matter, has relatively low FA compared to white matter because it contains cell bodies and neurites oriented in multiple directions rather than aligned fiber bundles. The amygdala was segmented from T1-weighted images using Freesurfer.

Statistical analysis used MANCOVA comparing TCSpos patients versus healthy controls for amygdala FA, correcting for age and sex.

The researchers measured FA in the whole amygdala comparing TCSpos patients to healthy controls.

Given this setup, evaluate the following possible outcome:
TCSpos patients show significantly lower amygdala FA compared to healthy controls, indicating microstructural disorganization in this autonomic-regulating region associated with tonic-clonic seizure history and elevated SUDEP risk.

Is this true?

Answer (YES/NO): NO